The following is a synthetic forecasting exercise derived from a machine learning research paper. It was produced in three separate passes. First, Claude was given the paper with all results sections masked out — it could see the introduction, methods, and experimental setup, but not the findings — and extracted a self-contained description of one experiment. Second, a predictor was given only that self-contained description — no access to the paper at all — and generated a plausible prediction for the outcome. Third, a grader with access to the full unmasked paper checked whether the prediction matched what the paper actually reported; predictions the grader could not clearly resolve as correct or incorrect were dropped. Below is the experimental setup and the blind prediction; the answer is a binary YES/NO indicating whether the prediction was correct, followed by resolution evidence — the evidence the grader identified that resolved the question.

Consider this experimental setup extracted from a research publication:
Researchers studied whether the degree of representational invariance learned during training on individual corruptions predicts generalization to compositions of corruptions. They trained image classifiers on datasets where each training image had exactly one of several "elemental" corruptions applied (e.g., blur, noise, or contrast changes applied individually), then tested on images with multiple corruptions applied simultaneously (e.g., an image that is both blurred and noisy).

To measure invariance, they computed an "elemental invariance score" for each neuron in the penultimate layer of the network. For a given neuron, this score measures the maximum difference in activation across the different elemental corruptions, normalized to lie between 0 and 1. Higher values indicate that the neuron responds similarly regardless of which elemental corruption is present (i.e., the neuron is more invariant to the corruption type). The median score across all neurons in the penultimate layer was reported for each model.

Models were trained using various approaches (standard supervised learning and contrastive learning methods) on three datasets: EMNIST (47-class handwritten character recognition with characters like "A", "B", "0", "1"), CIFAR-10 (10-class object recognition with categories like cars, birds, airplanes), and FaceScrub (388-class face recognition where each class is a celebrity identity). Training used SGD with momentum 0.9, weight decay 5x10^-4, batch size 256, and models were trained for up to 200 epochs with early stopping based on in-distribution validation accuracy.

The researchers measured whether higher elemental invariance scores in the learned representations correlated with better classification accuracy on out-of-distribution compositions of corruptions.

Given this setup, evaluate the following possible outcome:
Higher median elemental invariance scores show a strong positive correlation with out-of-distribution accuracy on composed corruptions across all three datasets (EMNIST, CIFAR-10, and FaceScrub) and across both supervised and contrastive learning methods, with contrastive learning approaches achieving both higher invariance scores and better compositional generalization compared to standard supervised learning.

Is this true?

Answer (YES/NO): NO